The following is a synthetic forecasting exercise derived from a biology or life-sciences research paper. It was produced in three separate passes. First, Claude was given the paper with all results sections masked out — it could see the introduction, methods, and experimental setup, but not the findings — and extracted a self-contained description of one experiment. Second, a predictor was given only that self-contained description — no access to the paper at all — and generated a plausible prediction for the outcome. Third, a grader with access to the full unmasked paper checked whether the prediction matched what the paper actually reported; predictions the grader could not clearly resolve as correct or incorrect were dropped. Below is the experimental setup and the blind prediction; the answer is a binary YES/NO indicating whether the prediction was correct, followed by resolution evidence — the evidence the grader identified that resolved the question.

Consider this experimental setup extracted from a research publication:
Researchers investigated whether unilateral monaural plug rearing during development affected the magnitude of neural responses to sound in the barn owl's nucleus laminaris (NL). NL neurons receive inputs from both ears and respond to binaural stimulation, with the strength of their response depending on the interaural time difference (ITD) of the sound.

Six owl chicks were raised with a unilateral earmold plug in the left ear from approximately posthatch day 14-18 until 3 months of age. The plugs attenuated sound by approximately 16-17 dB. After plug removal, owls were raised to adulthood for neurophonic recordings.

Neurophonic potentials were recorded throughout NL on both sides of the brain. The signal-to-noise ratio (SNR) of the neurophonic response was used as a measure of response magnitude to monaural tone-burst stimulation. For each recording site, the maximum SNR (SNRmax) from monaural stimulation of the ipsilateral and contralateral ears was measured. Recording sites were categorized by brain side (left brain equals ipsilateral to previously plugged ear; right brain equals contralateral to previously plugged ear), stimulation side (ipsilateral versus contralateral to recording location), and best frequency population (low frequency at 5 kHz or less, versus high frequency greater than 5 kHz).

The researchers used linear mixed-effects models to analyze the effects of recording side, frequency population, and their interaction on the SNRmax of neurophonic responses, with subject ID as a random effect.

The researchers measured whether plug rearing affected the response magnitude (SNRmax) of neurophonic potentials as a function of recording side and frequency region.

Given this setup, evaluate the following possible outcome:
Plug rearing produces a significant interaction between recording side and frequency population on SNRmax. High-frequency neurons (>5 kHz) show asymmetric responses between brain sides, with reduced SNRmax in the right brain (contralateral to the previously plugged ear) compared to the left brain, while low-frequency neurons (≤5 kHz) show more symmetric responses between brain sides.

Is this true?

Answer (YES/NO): NO